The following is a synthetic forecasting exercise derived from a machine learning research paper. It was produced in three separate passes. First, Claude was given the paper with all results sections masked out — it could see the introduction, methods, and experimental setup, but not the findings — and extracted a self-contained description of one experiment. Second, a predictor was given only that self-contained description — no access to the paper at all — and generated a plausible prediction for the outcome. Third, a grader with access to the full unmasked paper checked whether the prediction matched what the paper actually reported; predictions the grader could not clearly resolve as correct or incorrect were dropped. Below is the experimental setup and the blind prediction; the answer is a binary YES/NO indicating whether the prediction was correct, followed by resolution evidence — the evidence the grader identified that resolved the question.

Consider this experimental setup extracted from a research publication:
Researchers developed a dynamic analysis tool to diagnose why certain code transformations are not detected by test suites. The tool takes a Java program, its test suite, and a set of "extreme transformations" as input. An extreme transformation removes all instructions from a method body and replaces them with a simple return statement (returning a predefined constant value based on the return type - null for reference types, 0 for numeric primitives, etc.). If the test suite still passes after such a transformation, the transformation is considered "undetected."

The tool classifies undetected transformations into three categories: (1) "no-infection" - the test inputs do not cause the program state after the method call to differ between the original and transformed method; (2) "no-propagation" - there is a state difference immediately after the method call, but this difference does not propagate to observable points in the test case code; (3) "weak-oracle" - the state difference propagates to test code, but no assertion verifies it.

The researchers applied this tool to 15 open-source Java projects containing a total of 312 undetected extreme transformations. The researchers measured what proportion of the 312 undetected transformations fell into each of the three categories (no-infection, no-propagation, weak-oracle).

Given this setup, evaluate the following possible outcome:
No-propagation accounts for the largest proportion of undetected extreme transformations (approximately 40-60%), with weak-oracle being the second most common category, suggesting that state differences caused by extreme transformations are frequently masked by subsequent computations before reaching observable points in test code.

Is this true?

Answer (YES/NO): NO